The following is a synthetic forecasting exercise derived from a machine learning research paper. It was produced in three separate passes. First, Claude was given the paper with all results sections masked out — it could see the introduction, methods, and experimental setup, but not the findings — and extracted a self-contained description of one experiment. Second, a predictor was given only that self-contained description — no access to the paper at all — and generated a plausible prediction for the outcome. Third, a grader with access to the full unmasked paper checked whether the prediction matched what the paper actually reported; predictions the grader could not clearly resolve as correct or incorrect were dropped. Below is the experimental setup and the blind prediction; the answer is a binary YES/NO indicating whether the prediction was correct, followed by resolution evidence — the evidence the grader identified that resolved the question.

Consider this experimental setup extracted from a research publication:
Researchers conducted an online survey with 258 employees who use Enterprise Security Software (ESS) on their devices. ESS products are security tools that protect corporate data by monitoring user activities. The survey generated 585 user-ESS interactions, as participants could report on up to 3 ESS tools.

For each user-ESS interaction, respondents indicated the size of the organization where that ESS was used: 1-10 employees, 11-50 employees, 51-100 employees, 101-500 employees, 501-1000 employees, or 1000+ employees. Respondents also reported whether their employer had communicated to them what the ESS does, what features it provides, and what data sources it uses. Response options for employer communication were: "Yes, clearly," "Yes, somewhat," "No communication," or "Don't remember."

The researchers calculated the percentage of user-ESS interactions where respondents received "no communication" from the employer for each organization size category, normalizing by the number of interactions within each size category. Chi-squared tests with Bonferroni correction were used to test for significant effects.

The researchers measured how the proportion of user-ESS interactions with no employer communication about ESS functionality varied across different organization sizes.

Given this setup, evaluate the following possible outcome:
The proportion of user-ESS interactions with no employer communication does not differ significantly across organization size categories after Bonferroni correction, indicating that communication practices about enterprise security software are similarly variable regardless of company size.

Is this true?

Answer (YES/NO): NO